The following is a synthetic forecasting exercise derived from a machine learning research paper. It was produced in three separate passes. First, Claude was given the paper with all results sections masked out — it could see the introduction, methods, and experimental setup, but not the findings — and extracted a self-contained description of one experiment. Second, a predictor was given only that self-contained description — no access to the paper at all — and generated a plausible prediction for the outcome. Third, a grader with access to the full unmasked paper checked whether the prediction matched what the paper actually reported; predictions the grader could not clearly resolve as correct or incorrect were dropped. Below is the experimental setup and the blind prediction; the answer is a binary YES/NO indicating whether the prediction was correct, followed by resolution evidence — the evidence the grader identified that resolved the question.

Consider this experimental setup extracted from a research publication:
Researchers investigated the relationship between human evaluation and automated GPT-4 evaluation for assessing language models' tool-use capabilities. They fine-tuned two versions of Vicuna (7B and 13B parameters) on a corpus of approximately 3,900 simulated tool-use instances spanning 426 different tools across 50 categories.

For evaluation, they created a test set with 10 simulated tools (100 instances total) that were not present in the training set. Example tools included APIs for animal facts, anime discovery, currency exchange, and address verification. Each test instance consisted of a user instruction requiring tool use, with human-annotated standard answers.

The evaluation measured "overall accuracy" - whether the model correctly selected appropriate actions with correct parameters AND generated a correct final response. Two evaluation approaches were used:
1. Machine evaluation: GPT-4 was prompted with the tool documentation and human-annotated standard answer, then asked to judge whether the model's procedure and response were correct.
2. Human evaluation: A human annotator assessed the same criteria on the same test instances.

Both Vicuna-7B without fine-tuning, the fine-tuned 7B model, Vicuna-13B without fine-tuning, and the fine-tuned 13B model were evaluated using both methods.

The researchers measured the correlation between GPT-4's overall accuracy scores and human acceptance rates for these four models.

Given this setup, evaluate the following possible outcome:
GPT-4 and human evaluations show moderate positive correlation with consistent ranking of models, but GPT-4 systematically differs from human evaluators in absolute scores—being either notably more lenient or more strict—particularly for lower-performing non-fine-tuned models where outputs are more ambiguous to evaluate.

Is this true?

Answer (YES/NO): NO